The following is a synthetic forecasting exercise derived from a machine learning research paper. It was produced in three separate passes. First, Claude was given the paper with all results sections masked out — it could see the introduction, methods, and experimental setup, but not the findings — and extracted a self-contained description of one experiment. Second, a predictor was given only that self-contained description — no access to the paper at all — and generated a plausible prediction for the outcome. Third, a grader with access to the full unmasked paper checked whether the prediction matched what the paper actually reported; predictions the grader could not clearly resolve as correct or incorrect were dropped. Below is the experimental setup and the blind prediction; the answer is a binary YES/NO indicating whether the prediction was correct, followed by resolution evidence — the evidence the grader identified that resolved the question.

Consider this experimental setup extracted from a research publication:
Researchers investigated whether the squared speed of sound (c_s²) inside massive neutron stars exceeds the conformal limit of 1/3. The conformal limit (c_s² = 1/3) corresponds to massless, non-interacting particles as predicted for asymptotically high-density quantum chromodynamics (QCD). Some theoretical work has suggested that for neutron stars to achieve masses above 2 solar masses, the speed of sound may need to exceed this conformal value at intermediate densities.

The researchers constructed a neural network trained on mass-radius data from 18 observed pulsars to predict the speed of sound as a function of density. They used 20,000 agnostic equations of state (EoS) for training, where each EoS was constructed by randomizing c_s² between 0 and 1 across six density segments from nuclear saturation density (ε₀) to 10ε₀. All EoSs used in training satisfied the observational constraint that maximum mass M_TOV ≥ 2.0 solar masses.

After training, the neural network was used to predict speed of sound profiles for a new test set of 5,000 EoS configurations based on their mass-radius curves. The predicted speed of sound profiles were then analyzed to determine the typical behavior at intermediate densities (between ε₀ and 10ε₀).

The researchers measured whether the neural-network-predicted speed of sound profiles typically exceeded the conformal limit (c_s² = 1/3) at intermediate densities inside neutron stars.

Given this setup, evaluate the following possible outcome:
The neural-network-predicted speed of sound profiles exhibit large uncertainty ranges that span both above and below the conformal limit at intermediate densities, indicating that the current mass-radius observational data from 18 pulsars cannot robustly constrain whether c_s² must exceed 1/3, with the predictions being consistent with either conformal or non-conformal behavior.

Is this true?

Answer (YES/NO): NO